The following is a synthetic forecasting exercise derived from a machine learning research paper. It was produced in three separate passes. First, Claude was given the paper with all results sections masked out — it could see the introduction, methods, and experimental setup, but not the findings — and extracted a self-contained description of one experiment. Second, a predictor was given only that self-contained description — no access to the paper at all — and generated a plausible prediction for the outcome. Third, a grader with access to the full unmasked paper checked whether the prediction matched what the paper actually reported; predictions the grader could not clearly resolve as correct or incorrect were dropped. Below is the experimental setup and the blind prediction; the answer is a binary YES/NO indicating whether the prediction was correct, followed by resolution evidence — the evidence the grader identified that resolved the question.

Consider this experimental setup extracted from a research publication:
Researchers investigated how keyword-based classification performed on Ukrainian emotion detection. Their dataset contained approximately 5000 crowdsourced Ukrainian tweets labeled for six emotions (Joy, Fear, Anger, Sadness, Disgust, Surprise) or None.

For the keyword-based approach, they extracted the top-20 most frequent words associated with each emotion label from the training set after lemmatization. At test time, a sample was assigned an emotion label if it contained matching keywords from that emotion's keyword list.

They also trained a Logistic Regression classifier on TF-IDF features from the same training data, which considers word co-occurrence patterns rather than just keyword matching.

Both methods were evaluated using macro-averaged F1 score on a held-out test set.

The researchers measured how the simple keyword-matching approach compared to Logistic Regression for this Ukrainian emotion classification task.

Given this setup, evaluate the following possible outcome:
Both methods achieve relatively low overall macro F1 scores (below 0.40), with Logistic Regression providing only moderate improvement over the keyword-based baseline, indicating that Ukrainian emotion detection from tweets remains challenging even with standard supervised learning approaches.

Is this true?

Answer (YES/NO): YES